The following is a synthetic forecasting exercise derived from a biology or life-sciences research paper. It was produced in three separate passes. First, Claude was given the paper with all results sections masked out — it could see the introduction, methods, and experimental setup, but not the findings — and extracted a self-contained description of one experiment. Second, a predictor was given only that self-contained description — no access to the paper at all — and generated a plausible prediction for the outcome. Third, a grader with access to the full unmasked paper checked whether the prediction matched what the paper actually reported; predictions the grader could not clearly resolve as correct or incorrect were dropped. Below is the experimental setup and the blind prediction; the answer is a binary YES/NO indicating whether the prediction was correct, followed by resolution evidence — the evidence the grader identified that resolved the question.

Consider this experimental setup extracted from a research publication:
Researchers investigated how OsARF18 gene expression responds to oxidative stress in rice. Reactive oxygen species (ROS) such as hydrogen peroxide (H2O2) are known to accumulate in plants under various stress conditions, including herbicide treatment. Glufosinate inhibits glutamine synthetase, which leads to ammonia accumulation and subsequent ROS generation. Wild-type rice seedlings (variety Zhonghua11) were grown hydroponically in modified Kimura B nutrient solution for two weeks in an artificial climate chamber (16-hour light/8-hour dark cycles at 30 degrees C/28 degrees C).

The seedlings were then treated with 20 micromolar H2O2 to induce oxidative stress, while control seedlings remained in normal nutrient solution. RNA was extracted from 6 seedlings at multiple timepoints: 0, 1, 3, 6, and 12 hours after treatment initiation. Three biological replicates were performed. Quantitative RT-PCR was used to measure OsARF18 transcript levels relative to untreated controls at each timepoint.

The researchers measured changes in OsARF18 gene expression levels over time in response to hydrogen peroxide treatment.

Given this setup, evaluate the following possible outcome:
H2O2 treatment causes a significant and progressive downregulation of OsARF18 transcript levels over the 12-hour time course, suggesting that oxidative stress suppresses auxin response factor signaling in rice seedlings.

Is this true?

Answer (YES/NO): NO